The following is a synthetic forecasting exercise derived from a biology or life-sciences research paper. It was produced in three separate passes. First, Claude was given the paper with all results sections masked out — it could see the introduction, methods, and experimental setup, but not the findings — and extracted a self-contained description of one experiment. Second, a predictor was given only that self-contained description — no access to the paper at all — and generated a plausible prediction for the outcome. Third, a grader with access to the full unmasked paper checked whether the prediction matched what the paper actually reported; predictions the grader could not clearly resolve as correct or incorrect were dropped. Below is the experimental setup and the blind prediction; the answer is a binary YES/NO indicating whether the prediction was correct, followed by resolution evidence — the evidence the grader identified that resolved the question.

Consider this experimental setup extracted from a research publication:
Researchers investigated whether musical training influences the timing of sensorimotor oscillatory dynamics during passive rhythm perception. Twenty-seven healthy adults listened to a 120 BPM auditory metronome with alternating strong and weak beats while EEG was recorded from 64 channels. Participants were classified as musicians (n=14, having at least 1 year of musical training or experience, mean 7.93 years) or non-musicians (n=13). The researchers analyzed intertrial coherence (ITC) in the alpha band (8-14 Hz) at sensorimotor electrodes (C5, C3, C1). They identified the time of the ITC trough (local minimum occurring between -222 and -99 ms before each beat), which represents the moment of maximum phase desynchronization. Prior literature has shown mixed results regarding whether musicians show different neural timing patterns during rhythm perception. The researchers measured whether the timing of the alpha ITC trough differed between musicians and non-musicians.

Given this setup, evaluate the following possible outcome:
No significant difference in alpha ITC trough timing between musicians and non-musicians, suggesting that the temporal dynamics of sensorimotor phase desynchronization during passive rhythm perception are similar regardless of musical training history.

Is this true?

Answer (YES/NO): YES